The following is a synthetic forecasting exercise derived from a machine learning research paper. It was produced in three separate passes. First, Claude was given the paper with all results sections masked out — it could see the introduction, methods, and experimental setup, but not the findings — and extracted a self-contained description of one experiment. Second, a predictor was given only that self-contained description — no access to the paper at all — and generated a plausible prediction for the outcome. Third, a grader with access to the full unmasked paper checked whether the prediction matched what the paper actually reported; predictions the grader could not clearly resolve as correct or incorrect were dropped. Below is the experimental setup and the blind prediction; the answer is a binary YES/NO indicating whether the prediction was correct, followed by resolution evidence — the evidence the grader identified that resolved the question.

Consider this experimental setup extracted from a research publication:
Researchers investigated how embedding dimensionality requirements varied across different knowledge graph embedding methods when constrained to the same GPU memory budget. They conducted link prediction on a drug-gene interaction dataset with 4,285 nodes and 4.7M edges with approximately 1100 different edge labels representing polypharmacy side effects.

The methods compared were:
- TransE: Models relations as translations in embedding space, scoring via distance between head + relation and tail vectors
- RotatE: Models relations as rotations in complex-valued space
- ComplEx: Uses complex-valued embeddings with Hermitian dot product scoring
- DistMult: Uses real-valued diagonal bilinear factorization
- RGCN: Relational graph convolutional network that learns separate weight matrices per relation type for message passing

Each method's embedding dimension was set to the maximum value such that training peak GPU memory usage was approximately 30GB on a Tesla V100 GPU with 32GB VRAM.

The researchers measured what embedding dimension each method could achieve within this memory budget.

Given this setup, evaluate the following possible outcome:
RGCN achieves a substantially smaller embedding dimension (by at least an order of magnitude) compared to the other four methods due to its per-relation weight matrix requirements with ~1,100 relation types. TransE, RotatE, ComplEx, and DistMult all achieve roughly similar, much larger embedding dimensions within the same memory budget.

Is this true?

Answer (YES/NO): NO